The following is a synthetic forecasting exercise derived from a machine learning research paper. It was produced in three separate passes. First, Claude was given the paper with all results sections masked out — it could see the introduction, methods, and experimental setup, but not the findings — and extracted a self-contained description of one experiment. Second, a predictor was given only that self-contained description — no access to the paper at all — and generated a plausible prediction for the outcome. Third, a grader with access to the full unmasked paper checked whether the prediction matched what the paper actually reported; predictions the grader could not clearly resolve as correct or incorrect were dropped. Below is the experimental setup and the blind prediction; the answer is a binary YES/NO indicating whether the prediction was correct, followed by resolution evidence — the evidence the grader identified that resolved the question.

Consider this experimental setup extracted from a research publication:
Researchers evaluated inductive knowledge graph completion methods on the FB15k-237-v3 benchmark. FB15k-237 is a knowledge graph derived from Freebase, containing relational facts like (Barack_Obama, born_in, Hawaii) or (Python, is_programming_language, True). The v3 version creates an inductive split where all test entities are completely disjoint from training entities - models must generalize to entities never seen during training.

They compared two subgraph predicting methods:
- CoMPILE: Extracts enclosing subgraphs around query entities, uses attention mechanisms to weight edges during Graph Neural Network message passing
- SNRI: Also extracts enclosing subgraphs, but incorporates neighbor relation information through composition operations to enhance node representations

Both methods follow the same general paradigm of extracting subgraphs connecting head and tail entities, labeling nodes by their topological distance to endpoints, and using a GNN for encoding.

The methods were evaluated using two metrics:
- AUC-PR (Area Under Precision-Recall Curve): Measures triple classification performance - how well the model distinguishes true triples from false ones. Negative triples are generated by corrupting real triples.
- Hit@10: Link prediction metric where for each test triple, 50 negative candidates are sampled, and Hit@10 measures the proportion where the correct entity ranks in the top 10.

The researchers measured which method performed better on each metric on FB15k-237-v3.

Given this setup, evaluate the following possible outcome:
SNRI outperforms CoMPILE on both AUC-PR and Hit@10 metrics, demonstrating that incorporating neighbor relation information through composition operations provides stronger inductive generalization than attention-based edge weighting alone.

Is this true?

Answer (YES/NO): NO